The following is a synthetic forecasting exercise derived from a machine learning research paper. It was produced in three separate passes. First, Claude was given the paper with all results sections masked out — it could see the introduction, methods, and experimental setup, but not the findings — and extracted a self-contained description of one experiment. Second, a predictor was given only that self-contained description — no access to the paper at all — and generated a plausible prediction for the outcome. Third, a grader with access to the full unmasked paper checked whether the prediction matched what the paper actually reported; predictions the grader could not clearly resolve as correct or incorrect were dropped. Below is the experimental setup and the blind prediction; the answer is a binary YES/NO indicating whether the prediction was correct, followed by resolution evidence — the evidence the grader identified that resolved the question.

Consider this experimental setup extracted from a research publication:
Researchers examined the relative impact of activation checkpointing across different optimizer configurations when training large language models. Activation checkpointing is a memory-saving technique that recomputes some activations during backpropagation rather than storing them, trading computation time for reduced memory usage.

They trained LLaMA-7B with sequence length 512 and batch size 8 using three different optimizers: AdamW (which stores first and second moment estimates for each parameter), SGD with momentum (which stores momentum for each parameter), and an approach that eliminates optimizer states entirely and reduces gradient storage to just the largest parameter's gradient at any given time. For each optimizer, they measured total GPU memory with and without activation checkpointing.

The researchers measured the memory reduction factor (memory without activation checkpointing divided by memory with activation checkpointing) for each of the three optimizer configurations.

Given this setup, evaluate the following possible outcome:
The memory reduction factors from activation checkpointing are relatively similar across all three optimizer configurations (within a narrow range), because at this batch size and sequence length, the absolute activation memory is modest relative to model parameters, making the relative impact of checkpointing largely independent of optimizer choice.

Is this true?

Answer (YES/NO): NO